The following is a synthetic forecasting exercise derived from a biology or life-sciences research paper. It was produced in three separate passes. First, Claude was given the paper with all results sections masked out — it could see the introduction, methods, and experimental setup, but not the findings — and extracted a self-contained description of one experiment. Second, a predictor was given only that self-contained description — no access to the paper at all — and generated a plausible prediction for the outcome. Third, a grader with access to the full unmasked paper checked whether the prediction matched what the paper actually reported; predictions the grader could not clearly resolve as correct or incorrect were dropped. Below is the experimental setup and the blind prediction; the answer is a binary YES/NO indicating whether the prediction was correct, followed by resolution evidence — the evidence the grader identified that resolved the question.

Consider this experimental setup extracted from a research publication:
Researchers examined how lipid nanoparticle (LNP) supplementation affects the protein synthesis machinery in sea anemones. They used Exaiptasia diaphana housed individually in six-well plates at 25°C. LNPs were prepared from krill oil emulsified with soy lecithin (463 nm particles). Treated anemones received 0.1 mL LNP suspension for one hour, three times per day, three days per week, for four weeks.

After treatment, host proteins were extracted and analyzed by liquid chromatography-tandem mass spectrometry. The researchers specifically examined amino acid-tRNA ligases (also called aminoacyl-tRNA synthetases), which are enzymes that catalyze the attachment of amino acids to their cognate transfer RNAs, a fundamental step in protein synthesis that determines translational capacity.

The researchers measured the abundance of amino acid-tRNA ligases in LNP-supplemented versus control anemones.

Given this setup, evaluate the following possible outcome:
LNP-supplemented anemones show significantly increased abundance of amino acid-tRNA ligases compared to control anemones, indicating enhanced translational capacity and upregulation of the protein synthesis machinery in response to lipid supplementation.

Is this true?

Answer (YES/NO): YES